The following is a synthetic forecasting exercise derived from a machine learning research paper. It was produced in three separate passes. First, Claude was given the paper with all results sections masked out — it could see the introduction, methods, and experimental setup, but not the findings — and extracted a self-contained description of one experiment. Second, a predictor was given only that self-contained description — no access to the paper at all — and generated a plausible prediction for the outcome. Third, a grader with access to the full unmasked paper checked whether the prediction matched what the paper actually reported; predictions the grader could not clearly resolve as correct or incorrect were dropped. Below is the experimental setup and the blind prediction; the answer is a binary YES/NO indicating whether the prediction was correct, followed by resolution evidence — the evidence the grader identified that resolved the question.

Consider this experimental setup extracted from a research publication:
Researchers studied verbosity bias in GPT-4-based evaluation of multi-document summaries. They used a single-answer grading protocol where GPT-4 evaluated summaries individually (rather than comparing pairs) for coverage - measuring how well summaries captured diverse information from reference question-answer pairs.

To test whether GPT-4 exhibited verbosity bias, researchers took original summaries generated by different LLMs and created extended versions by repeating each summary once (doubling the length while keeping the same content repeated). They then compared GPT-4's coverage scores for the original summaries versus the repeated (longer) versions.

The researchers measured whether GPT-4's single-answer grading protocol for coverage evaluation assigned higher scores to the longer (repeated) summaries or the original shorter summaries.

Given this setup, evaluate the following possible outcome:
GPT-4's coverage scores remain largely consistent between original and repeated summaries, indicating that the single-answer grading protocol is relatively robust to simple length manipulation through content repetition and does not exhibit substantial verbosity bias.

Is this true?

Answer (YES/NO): NO